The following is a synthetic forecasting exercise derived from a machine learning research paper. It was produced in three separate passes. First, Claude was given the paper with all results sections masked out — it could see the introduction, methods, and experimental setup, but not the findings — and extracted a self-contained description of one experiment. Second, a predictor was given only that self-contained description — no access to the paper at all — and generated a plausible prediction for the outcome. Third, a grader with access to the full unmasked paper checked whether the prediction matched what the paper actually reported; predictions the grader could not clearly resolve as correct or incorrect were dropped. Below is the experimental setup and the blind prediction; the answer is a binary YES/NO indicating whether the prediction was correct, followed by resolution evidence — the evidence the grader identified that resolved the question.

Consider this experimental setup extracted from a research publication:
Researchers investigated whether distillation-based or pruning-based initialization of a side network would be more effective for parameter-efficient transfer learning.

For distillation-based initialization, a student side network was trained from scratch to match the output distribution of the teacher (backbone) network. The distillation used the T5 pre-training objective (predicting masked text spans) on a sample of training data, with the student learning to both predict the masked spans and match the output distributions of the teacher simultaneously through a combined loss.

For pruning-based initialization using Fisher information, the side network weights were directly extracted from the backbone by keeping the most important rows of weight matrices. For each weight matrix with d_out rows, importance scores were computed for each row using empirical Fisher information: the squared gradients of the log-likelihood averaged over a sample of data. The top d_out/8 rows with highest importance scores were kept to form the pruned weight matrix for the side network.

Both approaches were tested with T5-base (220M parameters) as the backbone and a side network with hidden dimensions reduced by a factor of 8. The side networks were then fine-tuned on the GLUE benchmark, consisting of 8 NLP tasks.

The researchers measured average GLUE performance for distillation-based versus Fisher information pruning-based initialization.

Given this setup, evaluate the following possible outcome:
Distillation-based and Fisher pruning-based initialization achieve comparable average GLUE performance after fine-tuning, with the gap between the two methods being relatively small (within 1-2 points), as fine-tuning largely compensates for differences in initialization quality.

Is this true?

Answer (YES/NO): YES